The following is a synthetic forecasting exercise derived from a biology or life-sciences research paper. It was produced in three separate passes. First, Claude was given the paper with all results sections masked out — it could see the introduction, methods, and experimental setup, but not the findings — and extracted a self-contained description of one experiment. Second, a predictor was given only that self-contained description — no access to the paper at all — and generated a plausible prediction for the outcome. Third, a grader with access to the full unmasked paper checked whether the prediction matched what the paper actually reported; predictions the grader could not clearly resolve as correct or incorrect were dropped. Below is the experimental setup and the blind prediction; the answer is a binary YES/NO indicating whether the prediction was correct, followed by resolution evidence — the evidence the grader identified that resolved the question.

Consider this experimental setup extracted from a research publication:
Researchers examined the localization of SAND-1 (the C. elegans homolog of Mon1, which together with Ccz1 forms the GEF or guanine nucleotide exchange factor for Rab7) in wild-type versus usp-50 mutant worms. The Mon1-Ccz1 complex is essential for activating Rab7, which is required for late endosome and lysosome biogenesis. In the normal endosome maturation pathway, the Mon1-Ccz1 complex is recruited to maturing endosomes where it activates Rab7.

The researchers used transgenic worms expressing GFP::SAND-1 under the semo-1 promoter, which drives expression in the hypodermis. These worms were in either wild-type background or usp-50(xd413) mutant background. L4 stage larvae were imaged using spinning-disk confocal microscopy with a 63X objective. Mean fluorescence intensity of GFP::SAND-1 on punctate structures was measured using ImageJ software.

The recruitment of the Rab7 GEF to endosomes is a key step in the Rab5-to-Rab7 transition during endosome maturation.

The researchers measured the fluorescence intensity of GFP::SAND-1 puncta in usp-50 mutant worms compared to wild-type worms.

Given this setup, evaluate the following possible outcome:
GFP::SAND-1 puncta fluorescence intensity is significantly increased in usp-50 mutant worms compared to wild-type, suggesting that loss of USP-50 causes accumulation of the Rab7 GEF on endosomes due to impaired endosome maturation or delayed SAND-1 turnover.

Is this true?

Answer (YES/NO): NO